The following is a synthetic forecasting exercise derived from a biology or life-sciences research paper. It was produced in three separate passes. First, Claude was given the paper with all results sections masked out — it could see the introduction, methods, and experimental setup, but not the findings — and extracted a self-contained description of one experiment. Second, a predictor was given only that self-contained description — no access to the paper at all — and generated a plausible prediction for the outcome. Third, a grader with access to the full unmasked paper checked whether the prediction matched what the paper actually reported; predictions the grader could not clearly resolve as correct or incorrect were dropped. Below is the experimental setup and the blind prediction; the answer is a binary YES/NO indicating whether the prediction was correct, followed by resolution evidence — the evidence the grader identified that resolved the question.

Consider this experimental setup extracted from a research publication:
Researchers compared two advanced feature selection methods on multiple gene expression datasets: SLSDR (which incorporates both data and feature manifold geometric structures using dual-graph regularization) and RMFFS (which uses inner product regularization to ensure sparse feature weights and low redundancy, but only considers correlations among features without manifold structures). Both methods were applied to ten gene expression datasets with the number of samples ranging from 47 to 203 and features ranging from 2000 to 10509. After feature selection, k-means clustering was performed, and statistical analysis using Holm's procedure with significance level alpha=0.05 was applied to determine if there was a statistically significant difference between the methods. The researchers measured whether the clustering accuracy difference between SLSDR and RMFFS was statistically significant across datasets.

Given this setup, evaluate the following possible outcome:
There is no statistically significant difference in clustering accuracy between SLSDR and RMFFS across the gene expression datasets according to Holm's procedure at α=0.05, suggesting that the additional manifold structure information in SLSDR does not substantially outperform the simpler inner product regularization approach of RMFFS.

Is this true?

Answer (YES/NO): YES